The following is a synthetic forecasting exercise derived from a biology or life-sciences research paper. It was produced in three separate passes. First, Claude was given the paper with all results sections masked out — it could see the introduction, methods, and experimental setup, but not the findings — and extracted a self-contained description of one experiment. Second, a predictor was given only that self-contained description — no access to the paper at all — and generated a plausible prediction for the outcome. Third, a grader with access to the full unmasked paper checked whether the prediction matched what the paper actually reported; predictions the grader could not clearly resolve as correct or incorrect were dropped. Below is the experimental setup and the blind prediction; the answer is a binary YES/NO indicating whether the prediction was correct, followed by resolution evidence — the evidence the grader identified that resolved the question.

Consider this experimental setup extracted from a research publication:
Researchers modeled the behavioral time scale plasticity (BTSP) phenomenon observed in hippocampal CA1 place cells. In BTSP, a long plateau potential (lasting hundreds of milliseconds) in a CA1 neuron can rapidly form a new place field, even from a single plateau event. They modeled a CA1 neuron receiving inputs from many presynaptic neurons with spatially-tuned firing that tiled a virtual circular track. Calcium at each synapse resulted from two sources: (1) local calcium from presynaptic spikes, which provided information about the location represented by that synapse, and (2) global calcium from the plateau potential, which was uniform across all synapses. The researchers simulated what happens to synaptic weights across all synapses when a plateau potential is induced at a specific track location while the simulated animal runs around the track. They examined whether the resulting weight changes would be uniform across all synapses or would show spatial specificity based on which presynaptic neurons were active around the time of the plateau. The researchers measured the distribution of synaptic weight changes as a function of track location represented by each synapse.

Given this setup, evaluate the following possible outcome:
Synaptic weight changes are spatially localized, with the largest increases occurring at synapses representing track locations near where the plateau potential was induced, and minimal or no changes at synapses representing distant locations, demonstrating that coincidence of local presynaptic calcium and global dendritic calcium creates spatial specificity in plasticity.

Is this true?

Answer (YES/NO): YES